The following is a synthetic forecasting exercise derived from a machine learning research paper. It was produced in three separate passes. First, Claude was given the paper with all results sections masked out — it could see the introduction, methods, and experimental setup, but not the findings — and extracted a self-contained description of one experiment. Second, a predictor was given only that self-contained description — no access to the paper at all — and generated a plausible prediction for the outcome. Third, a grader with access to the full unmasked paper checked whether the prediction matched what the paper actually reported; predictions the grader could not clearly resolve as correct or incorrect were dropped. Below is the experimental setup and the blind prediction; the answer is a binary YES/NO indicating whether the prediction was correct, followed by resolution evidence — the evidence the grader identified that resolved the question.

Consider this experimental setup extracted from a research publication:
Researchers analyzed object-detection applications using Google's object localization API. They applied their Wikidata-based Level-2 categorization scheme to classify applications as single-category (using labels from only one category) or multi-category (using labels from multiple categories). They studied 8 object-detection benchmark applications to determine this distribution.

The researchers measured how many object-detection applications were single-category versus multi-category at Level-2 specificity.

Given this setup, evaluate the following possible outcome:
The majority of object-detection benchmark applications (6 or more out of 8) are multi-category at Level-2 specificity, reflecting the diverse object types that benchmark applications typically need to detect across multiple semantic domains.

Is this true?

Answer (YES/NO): NO